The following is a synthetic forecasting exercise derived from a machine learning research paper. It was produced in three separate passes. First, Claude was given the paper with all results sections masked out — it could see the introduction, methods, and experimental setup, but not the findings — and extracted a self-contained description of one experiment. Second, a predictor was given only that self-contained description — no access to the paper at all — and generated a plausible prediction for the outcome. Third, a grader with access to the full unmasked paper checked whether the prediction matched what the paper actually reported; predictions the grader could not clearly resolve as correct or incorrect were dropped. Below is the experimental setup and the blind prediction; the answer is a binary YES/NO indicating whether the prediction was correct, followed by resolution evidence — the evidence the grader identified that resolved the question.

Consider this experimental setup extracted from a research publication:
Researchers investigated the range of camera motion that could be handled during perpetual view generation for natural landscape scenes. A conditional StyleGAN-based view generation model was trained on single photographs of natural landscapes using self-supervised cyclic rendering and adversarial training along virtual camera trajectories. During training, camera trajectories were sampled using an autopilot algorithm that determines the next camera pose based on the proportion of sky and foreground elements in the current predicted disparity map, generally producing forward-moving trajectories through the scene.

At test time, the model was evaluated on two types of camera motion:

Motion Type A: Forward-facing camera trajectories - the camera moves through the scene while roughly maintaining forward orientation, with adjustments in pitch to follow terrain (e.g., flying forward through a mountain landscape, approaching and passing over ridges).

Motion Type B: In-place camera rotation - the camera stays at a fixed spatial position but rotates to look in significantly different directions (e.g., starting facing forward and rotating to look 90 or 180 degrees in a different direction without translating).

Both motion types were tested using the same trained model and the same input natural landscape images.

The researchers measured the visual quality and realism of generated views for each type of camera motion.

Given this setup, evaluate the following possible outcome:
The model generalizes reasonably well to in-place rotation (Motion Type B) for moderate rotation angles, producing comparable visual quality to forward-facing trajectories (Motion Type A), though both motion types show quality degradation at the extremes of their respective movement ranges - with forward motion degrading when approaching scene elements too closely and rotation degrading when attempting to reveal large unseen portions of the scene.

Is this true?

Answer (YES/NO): NO